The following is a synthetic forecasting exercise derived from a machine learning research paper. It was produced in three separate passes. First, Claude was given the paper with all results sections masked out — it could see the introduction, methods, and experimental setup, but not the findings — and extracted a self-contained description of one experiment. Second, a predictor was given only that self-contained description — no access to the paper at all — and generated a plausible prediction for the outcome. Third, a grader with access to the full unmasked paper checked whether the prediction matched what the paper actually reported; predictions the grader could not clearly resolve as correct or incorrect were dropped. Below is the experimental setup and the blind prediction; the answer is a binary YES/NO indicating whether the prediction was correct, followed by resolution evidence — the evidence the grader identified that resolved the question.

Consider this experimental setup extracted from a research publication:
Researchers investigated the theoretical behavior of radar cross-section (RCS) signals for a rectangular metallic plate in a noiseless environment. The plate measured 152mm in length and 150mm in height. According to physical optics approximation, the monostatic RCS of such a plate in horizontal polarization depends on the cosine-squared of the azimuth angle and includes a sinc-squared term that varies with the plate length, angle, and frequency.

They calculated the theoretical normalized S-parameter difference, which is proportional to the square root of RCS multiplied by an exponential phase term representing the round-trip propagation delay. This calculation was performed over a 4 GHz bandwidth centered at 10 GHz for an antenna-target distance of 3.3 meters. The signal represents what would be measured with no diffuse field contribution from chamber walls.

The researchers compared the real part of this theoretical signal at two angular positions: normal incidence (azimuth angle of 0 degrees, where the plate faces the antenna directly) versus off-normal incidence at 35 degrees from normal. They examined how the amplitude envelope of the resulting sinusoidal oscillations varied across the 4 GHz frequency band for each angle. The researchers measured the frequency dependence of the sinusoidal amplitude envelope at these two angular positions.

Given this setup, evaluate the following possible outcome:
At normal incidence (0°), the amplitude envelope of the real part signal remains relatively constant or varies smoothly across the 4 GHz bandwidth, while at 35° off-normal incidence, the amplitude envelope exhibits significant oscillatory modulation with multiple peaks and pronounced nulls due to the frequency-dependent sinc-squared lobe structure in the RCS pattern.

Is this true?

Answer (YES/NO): YES